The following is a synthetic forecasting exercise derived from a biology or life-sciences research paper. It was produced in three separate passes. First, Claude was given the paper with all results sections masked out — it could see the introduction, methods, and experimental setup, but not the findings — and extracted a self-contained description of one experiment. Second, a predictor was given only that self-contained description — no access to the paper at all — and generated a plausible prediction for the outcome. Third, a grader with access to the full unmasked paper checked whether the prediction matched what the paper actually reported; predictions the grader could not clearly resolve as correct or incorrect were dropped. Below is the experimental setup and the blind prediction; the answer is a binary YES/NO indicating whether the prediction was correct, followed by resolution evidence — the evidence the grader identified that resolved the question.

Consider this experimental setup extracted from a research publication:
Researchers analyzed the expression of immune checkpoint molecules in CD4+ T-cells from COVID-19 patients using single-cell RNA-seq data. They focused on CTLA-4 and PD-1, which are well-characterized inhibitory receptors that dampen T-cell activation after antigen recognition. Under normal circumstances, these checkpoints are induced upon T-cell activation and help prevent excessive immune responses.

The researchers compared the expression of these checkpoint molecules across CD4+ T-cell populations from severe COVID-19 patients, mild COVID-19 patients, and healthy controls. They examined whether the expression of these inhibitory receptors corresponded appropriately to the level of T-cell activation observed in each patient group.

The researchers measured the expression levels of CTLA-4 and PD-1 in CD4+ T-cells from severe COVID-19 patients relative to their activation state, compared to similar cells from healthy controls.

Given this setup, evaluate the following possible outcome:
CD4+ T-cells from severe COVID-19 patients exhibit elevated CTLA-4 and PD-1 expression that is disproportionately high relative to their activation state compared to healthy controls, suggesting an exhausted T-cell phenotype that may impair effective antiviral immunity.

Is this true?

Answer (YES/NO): NO